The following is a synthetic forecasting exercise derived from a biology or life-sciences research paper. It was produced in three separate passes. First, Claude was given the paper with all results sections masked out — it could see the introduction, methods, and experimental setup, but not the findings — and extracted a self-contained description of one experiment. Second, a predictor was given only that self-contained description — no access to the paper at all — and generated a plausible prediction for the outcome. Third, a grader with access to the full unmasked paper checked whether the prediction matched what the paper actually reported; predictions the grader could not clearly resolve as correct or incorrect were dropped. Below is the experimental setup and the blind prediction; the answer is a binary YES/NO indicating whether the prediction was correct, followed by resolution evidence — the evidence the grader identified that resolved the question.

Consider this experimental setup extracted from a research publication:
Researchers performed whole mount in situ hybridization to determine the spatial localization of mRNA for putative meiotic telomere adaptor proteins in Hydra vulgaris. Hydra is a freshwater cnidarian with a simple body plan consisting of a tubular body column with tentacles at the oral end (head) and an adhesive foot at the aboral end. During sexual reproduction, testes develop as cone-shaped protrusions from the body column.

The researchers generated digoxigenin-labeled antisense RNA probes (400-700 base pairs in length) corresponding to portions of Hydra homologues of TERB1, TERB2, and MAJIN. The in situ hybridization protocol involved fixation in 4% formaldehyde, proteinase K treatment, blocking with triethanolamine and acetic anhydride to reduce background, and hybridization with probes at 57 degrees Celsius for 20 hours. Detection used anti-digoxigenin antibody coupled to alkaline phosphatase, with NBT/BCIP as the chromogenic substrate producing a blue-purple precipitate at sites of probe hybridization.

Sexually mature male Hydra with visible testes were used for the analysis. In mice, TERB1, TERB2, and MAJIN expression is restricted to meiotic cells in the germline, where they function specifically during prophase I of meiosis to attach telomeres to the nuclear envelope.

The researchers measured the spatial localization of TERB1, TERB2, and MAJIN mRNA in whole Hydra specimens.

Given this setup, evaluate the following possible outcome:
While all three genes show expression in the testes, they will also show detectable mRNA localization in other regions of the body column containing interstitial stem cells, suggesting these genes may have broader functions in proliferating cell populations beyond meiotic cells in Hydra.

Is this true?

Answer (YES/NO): NO